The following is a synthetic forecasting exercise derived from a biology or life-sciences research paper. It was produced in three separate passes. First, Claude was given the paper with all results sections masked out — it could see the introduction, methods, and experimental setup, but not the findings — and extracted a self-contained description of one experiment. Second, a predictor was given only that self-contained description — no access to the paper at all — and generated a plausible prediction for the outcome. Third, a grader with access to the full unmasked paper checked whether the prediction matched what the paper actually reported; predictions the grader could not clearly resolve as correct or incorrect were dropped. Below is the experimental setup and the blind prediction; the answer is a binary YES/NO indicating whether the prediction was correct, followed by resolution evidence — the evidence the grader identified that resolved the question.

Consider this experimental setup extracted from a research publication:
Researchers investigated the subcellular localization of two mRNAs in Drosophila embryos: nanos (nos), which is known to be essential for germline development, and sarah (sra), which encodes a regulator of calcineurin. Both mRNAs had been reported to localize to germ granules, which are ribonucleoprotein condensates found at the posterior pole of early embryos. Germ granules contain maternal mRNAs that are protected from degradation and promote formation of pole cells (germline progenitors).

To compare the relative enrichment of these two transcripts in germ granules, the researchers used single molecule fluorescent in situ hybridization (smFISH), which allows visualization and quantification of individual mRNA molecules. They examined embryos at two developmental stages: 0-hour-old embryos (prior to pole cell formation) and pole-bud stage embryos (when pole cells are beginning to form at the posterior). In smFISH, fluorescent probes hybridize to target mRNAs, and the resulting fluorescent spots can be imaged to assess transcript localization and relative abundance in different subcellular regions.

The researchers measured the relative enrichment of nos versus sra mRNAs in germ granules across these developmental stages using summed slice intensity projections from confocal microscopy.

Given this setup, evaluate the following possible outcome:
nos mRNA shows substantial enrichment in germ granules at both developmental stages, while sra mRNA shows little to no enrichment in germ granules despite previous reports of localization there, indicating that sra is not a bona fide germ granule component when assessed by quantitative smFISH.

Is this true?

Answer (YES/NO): NO